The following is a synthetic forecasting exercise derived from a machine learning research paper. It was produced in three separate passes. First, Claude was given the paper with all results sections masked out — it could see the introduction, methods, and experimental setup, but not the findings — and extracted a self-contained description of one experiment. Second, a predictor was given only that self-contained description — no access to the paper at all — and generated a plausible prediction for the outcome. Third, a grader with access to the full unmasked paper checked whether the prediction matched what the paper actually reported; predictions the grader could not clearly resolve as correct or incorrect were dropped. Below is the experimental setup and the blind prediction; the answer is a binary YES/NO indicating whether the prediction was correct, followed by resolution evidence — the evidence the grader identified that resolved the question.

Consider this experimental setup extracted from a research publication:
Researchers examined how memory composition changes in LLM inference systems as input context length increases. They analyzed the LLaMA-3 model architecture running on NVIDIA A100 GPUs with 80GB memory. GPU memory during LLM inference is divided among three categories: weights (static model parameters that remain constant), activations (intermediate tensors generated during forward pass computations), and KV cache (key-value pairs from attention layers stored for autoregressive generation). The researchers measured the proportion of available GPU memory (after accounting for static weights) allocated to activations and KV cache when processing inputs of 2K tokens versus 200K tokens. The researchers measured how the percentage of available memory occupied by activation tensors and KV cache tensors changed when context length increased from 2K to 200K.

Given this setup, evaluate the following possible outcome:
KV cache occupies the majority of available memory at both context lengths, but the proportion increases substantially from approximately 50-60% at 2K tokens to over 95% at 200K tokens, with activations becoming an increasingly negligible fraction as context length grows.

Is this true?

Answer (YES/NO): NO